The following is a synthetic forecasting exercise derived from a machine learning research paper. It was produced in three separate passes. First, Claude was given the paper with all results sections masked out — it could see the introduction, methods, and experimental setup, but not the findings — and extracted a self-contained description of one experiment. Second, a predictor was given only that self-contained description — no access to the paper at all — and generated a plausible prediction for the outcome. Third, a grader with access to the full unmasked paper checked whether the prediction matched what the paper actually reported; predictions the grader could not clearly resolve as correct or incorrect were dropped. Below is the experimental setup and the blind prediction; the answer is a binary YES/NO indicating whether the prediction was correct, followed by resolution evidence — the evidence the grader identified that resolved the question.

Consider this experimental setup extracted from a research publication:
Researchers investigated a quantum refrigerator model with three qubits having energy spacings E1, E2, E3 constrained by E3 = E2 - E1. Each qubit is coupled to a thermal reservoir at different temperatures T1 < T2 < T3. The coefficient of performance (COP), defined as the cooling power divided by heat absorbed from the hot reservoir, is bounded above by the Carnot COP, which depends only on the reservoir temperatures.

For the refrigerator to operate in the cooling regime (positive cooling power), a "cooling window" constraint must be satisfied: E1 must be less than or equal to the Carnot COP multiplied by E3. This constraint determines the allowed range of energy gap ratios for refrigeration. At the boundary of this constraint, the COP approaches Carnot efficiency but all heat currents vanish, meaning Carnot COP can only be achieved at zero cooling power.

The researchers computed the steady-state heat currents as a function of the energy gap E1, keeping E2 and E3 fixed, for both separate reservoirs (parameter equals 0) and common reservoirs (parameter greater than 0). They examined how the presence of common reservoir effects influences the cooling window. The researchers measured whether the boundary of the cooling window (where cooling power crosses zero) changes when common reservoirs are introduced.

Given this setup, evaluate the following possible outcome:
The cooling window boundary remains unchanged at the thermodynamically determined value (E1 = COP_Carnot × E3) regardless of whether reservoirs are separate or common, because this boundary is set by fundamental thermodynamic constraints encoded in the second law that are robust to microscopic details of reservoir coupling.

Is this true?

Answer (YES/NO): YES